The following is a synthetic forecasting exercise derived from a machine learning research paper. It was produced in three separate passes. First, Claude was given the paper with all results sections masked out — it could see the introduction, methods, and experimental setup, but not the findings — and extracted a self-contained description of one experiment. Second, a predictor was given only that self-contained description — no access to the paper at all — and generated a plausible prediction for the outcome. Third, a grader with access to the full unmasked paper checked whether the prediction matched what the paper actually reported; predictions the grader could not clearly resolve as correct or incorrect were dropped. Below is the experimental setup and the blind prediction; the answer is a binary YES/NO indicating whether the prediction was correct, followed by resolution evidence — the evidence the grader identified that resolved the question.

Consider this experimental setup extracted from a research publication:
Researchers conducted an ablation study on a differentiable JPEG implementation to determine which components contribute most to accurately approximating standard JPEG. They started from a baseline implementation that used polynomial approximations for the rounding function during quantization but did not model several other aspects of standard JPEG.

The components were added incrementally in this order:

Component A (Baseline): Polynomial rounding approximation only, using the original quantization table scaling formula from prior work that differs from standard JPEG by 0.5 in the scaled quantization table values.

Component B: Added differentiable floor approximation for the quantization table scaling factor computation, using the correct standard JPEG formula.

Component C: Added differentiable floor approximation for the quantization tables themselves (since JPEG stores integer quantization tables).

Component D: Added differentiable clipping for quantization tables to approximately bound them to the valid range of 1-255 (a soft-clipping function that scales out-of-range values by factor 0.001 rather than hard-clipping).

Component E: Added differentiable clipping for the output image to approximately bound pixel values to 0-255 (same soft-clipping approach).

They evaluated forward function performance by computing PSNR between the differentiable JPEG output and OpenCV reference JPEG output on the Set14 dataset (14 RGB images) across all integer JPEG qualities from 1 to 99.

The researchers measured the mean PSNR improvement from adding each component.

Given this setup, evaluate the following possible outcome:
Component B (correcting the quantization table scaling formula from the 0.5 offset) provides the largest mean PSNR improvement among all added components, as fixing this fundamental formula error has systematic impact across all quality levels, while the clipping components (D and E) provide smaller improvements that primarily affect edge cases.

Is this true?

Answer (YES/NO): NO